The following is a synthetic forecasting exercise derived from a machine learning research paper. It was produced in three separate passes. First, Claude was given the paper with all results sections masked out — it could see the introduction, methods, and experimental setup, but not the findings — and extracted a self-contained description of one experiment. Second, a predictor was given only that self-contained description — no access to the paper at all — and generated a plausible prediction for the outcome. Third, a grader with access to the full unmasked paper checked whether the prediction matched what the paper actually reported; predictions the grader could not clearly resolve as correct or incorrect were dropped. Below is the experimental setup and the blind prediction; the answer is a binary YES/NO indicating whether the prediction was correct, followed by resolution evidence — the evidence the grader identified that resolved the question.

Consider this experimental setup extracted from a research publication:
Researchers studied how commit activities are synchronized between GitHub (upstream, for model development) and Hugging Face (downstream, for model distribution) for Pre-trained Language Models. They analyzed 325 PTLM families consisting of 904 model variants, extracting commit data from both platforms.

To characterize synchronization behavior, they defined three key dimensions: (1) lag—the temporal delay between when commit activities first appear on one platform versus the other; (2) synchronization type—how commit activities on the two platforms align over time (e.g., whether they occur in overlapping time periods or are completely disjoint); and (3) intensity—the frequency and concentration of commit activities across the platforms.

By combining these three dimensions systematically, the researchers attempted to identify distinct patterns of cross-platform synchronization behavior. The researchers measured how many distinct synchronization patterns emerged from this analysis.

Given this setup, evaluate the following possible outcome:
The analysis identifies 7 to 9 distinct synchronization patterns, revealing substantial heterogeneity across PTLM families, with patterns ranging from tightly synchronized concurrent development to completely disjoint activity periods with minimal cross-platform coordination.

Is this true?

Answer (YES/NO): YES